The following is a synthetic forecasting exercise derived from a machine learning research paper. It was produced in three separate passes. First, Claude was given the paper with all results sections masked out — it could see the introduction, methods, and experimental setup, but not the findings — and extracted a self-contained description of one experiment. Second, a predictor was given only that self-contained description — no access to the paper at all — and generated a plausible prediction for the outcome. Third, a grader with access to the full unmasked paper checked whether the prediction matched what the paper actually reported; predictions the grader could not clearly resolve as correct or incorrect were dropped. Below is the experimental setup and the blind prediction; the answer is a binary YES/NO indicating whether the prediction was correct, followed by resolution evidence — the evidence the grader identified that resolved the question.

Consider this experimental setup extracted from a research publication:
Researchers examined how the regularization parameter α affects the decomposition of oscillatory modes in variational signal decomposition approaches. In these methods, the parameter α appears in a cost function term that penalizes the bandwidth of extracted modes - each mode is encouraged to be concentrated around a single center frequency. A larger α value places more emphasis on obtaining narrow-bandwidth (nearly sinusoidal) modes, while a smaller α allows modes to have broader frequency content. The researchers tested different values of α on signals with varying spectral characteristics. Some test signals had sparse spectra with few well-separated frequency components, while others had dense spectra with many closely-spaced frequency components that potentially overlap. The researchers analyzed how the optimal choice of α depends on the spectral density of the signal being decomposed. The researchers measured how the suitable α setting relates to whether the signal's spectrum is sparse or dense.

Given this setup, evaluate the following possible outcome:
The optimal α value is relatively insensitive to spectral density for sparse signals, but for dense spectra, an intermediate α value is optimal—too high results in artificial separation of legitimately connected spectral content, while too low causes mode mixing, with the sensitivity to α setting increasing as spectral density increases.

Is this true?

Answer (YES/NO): NO